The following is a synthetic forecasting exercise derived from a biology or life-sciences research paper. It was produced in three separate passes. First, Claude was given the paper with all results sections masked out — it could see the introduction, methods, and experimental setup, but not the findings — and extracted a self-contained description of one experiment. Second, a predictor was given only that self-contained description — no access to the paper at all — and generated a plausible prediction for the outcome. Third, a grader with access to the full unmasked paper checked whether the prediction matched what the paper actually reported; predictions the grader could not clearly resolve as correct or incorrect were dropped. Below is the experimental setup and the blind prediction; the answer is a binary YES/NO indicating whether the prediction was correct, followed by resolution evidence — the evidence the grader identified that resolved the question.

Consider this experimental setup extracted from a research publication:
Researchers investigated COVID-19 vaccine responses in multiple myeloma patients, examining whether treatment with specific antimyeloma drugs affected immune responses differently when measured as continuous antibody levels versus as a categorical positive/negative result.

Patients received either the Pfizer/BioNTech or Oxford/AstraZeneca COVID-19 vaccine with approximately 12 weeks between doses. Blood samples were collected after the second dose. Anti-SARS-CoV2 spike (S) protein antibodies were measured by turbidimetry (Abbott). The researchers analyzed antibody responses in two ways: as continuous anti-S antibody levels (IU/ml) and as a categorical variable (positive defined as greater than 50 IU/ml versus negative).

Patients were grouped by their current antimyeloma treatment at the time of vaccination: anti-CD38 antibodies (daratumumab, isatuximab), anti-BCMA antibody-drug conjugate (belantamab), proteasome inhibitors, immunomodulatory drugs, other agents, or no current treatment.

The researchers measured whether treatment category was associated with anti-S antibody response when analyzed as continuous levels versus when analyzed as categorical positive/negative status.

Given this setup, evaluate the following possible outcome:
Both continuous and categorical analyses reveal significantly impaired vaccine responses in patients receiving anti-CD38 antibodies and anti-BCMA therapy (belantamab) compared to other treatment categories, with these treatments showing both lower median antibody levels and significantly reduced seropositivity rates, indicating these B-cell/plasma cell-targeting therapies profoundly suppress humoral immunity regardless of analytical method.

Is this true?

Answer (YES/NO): NO